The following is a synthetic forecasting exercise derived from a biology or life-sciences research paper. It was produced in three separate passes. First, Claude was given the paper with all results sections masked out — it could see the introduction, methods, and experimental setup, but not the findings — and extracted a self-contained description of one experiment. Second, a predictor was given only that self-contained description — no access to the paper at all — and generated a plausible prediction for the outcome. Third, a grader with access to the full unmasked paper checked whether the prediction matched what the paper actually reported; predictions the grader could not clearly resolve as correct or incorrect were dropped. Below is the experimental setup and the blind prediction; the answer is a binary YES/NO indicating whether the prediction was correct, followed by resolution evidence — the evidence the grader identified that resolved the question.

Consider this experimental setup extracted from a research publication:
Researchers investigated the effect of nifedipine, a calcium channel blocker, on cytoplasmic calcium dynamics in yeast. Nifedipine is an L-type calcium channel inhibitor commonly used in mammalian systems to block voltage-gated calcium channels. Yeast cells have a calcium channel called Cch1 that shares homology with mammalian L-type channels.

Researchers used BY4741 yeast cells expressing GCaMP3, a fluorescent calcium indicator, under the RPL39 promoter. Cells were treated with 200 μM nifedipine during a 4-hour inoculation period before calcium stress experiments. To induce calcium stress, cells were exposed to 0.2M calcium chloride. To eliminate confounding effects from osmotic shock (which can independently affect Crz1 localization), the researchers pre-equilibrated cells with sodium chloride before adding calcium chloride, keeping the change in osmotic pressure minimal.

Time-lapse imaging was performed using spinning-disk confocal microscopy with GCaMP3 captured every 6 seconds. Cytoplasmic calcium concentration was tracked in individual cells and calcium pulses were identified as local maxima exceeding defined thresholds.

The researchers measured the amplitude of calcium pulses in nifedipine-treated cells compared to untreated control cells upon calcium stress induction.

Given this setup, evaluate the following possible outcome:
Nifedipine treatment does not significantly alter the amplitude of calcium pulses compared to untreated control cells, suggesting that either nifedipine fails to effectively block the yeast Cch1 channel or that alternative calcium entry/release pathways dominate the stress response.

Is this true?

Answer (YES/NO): NO